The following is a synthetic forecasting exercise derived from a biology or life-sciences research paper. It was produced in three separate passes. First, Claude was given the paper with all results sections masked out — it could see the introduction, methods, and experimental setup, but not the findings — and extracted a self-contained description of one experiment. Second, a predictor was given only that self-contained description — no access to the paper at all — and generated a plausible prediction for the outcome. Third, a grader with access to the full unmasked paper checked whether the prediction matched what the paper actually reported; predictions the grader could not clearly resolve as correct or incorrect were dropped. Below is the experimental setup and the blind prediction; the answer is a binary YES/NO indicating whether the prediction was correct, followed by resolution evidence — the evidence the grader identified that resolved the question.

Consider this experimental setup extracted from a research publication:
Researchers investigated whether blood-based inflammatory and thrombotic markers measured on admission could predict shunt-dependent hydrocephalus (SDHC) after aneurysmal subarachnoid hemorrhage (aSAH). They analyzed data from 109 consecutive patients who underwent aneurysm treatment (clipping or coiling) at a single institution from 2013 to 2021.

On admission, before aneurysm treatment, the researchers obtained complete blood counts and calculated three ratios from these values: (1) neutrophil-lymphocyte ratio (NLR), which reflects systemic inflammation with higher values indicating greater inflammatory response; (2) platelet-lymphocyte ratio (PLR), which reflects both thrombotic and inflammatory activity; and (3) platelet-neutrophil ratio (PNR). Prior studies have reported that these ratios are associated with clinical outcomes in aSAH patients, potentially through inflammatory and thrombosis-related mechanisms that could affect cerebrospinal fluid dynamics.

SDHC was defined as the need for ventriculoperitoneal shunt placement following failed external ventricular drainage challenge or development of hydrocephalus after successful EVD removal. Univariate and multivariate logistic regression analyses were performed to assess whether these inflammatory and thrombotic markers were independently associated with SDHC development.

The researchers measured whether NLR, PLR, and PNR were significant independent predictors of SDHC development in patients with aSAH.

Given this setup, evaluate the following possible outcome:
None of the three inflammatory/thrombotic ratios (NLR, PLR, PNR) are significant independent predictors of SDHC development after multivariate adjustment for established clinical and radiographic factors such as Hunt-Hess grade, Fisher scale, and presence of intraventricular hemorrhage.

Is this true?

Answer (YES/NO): YES